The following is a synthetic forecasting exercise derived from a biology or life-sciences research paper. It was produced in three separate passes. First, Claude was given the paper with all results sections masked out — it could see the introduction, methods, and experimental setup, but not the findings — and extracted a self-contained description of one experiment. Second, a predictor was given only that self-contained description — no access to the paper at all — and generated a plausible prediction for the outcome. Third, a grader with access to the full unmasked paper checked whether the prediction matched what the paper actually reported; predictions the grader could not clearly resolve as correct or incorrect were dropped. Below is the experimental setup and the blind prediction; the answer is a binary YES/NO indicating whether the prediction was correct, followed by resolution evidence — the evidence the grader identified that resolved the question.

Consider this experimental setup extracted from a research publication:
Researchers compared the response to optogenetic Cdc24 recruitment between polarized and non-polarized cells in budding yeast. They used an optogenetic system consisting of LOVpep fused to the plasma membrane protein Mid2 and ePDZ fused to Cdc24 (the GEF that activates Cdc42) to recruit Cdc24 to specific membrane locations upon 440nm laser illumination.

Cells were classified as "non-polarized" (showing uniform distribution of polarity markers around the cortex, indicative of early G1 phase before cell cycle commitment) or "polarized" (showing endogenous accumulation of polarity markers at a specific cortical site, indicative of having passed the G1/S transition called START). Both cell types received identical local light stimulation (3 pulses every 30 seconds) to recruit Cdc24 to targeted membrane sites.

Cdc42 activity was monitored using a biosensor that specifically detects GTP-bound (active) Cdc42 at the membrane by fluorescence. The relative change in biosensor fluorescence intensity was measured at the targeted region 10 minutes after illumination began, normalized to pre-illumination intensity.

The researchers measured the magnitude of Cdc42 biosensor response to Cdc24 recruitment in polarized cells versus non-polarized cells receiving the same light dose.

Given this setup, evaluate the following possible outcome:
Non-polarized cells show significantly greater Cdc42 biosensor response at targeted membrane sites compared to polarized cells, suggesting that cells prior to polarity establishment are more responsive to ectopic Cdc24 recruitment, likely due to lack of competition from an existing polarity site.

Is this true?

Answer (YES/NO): YES